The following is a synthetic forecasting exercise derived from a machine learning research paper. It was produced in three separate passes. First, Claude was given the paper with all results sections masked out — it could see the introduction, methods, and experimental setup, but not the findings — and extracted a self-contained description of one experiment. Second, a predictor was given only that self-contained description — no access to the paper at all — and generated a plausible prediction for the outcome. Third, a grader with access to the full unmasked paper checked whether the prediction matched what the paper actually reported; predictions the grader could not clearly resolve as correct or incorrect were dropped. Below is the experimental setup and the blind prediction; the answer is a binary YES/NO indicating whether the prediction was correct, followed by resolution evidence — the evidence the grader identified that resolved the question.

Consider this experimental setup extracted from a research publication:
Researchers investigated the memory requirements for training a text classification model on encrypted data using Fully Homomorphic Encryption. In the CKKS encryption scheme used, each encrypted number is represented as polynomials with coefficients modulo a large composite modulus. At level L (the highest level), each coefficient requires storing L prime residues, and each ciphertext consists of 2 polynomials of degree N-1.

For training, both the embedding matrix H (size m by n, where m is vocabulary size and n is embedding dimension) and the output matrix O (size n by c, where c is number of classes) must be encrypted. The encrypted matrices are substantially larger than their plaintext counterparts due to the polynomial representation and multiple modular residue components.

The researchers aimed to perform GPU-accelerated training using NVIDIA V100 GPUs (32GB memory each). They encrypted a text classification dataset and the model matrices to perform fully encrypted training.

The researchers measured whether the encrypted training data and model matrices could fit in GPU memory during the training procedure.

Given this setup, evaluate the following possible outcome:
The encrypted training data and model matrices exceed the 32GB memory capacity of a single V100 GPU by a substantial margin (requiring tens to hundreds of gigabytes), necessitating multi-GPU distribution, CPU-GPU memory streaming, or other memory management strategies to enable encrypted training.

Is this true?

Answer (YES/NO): YES